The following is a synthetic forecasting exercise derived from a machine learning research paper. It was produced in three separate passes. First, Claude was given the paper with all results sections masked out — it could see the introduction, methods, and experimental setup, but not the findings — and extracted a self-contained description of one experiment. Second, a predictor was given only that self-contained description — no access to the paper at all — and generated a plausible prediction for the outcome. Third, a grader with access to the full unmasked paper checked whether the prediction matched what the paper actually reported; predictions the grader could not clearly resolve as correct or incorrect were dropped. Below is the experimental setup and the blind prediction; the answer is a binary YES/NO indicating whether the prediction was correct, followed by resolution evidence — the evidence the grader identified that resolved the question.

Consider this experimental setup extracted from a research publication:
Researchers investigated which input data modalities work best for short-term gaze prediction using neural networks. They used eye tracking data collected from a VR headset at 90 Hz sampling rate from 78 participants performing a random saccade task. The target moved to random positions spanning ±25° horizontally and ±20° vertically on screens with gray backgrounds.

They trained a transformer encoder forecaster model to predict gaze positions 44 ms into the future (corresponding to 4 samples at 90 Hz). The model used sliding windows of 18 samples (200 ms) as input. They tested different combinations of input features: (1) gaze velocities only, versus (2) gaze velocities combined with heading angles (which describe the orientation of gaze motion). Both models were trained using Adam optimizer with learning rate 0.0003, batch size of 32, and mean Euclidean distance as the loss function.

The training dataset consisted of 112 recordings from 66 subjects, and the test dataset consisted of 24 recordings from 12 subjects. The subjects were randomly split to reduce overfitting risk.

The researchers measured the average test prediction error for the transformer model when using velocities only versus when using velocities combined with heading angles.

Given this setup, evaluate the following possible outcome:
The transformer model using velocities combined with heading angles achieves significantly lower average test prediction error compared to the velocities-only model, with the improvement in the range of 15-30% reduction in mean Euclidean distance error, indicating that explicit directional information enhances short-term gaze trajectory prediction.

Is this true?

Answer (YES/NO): NO